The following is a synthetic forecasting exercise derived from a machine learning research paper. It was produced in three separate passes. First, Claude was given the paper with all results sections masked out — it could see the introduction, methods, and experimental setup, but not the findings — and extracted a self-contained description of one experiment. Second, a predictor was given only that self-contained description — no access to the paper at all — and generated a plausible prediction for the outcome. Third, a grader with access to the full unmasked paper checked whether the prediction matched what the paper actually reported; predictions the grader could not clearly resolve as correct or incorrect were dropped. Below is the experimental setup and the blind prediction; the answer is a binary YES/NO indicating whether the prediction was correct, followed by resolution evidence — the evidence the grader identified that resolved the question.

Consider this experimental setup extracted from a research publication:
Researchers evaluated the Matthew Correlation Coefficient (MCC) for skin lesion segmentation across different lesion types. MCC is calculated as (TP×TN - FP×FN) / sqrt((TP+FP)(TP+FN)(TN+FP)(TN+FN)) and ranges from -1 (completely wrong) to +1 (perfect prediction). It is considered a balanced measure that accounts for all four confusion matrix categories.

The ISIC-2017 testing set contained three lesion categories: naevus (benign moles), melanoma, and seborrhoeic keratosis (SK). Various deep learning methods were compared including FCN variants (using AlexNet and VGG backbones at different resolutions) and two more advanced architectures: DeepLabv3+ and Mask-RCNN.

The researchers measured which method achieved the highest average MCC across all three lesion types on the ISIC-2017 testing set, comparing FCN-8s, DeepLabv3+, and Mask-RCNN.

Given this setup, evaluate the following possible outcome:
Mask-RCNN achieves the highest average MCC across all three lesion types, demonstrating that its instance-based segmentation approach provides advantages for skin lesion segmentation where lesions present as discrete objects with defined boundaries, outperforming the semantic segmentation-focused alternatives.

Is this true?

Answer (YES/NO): NO